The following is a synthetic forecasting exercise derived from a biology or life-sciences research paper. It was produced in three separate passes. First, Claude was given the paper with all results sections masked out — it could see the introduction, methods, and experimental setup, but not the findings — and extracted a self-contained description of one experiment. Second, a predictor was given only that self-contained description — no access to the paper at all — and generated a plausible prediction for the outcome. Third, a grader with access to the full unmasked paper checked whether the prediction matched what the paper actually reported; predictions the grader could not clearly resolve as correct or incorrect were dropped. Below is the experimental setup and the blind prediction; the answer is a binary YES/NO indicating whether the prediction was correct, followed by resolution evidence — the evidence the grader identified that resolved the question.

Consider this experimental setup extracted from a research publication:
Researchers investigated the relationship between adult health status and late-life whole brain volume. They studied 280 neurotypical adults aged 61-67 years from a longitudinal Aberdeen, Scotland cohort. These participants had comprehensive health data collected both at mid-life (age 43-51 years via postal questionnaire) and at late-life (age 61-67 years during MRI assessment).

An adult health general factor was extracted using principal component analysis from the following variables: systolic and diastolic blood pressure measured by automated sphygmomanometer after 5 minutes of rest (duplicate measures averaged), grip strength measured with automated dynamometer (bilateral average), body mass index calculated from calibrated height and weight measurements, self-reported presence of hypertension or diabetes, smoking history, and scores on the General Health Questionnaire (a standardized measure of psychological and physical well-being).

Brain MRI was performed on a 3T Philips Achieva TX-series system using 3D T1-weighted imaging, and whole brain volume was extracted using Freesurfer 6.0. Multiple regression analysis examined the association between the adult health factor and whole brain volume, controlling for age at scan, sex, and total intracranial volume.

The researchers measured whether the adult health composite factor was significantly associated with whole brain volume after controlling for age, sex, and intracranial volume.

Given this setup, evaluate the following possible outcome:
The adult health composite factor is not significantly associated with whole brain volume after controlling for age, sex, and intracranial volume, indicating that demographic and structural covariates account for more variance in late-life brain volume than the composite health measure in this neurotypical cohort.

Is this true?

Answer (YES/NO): NO